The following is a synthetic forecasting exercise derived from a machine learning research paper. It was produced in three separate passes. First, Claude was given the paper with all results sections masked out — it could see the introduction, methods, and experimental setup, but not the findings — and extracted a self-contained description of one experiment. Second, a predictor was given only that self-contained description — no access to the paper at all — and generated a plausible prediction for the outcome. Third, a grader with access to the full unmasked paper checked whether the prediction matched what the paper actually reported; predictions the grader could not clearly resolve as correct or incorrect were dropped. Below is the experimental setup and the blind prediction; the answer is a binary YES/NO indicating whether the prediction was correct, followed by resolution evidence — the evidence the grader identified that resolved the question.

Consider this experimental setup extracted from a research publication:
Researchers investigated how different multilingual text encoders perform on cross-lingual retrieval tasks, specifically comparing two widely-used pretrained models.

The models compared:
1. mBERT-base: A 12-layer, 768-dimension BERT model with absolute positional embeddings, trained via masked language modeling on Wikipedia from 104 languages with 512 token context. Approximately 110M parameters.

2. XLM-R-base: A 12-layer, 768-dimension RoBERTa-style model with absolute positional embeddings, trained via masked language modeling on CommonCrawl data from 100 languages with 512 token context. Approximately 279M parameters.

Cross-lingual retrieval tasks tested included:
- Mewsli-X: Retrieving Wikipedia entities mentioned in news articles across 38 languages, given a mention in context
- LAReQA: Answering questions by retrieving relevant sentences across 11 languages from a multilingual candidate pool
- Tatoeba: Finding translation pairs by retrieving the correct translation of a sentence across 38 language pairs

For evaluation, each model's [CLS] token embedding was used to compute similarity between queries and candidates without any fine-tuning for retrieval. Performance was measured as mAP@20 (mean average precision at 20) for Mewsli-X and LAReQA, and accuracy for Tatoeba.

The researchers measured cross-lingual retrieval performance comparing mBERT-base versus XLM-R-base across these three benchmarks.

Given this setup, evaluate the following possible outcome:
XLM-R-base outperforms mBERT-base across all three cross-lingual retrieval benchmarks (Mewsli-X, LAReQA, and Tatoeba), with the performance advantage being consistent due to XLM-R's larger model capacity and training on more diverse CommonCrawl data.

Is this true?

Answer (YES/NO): NO